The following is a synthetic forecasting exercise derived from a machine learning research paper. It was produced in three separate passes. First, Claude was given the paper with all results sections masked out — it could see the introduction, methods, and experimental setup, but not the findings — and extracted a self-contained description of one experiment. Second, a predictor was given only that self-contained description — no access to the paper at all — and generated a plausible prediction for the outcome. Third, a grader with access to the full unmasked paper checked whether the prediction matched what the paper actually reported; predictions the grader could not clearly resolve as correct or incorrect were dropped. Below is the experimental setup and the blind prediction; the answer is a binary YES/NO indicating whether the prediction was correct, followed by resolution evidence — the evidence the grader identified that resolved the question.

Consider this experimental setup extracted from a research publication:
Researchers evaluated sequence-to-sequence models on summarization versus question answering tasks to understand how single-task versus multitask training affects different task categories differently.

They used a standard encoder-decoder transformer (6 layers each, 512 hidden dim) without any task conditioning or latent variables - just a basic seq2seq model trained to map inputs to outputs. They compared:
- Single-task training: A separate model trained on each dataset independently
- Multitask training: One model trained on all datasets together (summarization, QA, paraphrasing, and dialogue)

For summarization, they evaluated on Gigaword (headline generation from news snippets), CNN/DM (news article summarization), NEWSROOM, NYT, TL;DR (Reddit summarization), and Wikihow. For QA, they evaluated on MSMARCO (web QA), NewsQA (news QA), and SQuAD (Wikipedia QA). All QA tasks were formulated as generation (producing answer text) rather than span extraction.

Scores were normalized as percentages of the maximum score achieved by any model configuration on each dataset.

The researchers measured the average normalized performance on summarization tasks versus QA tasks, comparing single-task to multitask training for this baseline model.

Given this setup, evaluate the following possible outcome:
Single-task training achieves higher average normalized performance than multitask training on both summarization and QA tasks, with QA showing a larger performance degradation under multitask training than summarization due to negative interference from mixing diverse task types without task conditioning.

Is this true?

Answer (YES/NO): NO